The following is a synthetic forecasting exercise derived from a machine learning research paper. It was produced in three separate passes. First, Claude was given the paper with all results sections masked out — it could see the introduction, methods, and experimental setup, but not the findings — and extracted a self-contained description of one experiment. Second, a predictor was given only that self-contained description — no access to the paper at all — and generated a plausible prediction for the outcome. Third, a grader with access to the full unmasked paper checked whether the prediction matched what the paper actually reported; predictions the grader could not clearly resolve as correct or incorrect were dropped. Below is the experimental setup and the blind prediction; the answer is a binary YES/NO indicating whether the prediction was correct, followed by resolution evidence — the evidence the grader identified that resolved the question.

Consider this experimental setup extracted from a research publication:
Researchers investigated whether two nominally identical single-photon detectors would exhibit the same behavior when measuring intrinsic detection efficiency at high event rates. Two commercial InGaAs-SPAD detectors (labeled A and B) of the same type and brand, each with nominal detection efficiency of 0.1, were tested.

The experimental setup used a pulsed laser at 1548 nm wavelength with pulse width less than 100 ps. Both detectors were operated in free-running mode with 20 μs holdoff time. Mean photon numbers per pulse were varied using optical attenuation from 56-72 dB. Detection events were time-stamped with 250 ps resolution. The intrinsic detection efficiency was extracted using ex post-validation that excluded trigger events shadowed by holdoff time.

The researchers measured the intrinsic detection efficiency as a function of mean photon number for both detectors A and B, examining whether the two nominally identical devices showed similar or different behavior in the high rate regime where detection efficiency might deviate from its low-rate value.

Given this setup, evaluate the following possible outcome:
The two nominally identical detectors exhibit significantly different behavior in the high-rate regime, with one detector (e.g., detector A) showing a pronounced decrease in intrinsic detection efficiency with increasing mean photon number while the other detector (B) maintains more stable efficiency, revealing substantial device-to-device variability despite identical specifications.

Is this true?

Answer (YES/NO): NO